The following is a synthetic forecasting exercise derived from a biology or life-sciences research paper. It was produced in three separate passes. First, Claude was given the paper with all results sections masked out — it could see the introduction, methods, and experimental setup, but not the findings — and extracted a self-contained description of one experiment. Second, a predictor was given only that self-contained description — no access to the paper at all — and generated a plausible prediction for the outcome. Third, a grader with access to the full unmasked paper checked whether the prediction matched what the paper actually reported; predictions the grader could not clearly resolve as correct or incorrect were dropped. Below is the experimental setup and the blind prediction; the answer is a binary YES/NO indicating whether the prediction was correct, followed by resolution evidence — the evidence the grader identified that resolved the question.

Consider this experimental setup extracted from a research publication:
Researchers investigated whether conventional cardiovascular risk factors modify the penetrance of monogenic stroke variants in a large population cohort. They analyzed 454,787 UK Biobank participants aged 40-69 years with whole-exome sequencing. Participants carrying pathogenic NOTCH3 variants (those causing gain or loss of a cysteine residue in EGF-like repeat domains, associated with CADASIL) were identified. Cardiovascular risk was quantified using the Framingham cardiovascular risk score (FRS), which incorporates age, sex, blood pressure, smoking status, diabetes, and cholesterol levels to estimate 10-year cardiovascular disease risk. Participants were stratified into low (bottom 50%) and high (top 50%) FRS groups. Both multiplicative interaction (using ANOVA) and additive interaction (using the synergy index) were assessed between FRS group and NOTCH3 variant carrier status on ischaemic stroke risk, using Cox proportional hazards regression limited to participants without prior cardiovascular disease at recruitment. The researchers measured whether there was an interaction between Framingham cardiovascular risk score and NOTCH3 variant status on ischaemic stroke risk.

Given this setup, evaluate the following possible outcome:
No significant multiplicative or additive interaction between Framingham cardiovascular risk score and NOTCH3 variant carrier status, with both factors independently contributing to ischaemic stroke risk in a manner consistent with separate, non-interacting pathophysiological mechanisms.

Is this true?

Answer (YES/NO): NO